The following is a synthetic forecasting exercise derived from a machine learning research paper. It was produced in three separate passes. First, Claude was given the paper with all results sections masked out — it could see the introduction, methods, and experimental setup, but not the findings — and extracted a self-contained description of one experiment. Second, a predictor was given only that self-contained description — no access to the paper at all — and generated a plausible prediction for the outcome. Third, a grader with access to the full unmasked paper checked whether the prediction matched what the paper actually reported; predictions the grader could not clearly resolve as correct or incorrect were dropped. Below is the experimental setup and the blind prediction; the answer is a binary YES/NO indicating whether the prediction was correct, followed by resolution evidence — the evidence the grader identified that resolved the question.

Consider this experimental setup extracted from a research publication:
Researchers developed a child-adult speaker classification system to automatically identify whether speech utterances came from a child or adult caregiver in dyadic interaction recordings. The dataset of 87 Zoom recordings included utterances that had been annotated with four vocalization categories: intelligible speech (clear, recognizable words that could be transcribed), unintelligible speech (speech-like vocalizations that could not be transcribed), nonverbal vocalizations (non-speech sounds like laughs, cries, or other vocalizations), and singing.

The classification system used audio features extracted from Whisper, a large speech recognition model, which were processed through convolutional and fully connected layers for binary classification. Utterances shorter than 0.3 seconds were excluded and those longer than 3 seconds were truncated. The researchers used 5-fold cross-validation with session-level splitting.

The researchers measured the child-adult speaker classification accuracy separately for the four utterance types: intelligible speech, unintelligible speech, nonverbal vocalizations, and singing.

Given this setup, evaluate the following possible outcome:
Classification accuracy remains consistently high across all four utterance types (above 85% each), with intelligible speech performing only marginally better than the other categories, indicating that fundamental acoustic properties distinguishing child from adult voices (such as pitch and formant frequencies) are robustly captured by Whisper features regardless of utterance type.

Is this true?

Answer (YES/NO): NO